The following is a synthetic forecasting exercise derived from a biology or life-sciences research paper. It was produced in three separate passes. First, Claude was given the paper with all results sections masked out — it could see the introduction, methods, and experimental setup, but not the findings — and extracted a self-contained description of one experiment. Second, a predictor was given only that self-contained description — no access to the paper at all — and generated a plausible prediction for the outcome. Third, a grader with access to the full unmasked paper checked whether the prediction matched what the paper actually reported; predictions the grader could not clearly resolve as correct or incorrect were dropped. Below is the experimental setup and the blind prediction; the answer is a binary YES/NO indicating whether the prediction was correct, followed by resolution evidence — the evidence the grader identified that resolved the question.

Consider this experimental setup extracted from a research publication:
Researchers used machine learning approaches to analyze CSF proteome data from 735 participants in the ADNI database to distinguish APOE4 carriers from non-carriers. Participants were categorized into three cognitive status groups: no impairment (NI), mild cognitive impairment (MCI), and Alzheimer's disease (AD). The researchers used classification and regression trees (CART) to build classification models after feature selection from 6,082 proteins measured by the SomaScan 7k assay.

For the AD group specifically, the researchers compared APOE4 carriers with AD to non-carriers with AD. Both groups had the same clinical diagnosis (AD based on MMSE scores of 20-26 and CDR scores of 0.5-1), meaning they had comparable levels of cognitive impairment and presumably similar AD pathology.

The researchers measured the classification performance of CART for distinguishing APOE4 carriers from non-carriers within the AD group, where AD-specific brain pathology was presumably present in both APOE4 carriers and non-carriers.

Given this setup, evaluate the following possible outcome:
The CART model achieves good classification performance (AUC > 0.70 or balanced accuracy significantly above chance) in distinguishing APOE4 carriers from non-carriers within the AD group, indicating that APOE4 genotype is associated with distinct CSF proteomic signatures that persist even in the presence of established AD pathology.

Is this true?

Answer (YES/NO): YES